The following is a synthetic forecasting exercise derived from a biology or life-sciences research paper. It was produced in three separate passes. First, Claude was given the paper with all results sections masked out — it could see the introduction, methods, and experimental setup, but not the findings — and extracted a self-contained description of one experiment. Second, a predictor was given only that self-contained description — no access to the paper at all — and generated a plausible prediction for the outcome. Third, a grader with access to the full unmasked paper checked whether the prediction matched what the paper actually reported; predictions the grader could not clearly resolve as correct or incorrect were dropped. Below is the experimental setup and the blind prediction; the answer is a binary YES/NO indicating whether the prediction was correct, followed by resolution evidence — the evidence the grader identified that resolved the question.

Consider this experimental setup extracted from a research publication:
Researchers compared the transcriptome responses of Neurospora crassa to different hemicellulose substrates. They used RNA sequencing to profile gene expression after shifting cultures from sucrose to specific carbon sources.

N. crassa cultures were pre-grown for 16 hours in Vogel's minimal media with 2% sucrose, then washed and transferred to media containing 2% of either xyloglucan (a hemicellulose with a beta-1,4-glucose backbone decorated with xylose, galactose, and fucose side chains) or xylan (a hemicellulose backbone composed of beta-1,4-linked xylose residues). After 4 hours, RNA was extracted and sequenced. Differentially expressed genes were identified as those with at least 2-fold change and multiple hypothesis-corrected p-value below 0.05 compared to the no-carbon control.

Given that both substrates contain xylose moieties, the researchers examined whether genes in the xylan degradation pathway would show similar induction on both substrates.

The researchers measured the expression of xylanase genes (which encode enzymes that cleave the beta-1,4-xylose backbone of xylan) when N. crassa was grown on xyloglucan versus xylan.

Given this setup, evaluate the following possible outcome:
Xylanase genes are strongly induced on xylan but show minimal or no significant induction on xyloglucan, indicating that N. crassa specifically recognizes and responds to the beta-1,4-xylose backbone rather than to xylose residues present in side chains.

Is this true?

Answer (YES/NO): YES